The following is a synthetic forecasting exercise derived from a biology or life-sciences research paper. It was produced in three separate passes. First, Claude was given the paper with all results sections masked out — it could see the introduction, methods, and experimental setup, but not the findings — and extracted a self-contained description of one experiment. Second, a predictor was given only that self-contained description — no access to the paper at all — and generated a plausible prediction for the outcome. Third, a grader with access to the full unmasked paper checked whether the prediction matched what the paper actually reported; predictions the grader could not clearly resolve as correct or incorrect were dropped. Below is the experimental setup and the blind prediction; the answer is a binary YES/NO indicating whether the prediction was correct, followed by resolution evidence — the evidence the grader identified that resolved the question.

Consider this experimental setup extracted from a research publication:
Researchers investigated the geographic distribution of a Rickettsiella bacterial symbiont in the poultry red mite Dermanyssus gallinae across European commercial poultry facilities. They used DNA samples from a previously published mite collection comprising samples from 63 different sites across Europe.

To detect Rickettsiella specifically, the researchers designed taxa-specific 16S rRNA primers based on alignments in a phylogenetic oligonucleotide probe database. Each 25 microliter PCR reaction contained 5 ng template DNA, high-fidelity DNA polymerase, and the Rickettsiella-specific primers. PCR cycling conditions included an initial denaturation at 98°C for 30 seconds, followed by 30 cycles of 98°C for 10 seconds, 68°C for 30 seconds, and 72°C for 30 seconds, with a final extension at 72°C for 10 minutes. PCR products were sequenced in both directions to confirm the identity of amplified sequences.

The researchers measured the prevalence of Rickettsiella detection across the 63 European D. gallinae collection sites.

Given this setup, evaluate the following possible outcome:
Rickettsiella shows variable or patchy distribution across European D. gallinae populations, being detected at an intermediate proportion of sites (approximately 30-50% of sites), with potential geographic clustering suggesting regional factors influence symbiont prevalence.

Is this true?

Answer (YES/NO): NO